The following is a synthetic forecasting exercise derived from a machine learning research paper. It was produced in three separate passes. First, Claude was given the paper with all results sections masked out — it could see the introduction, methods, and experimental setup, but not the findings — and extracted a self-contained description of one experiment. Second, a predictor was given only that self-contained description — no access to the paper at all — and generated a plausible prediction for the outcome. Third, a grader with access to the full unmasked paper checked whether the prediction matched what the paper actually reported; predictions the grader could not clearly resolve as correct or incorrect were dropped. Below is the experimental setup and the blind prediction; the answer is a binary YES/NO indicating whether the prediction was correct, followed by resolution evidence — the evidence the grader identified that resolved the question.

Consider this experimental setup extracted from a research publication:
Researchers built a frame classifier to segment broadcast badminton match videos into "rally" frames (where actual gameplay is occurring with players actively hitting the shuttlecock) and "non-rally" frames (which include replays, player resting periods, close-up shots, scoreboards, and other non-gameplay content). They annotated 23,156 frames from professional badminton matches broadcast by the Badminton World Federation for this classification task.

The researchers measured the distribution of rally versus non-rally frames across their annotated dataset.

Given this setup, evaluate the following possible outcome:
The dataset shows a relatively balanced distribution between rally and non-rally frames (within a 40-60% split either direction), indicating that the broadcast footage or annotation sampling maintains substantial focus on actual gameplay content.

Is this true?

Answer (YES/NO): NO